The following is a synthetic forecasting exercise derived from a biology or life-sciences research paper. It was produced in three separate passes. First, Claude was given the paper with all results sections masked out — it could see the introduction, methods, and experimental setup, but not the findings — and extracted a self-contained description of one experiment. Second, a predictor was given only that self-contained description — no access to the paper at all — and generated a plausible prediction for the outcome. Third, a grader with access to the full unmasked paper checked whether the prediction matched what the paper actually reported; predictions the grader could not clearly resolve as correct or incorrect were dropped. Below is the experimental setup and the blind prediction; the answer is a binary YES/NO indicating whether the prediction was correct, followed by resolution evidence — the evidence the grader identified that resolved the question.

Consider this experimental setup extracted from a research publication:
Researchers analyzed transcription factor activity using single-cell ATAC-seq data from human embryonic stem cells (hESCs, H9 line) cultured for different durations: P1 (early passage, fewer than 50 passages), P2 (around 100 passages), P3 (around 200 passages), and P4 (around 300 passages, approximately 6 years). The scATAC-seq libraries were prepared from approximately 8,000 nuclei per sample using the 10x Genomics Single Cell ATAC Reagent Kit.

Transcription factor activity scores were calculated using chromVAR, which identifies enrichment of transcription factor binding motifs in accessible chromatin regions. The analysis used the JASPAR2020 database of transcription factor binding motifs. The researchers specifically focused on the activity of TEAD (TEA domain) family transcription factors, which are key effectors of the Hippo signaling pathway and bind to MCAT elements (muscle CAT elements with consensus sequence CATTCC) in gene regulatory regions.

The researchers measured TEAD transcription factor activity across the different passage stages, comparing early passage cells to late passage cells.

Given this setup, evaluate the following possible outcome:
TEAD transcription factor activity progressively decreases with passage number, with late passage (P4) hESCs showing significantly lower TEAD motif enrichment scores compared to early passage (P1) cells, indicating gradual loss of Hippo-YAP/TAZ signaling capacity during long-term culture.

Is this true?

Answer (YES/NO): NO